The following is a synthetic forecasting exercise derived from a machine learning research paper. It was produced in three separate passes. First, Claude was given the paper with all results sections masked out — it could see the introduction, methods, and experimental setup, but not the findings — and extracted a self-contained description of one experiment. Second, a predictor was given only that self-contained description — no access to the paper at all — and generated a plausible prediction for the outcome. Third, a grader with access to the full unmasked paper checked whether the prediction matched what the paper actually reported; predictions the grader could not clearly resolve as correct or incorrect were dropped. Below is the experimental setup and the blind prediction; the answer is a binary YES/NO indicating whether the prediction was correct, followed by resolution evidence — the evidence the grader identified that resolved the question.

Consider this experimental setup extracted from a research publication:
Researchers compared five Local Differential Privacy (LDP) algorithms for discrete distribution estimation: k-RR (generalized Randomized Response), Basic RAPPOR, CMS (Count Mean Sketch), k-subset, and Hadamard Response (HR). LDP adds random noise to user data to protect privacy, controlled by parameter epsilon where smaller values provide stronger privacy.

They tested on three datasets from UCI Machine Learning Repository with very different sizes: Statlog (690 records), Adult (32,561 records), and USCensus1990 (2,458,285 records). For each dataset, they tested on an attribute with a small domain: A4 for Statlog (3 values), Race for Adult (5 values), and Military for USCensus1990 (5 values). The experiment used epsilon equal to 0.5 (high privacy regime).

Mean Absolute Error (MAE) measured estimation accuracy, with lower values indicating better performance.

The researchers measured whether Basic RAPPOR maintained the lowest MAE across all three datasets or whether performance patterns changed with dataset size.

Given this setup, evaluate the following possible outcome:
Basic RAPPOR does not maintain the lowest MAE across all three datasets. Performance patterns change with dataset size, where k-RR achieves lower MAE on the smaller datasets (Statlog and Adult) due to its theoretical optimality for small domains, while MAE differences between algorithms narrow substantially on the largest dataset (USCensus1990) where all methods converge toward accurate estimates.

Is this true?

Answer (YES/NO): NO